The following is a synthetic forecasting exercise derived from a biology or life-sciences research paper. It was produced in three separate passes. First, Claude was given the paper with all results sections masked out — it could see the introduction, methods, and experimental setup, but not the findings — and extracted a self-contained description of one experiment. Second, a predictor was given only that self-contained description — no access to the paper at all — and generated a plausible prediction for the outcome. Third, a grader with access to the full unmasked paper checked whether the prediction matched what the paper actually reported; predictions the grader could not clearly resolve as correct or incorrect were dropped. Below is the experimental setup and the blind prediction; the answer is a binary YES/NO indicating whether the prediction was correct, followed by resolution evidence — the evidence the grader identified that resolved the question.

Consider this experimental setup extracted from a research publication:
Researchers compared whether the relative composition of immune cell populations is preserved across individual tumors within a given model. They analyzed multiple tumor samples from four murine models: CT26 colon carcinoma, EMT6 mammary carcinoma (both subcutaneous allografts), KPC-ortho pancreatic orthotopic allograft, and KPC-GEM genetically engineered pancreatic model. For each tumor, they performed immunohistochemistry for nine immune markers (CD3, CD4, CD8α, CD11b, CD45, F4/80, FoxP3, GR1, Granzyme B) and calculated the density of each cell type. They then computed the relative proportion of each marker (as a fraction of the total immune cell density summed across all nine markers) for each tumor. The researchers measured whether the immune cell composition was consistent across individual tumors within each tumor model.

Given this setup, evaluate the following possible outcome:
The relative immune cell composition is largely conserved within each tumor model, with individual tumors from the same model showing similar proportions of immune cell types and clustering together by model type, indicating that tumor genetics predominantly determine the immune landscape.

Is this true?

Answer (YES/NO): NO